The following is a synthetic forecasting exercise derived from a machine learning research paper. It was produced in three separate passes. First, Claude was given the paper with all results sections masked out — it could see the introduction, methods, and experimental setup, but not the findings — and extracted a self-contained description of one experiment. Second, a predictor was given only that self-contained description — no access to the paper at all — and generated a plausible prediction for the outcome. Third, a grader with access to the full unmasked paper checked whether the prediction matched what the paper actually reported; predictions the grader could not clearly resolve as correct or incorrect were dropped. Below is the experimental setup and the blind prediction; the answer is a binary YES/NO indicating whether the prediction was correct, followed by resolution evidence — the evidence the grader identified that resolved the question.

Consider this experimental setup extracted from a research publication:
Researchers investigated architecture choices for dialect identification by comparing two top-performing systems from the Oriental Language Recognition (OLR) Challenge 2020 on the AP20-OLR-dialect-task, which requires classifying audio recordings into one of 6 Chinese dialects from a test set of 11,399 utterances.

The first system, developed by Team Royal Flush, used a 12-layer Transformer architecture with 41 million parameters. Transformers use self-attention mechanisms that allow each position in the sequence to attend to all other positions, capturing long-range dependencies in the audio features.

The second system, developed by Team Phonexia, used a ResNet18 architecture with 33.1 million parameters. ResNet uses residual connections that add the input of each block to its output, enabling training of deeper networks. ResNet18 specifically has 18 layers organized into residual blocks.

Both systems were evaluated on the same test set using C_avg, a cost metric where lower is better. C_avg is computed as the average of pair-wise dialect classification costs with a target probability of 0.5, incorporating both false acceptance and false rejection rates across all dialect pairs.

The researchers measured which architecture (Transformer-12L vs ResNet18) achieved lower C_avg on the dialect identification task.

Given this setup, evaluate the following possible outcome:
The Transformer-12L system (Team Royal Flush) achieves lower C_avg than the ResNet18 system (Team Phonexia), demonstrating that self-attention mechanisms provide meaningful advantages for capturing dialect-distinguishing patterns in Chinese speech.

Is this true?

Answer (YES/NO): NO